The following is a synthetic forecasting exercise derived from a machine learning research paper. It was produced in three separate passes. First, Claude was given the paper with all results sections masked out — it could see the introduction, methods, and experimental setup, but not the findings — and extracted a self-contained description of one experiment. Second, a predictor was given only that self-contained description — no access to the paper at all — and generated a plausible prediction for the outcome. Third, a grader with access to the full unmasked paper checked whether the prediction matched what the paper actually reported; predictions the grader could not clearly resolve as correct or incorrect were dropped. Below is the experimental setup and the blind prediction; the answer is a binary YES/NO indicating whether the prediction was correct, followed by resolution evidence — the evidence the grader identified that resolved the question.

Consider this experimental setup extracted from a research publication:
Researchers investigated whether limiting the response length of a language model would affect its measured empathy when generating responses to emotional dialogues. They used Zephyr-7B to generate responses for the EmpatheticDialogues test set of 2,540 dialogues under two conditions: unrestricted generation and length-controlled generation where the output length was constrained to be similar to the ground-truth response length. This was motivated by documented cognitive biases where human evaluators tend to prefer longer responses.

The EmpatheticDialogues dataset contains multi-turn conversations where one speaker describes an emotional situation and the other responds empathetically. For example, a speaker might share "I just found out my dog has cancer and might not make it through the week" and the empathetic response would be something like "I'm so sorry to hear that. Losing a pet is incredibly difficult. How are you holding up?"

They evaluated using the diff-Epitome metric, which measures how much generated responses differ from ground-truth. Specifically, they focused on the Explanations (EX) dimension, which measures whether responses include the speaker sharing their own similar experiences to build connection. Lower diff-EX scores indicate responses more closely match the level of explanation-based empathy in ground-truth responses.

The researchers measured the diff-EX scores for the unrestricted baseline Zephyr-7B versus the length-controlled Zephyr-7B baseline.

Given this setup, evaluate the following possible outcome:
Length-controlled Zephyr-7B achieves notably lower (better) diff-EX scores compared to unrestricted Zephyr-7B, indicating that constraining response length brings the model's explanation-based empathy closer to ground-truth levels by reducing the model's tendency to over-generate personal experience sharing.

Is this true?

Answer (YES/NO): YES